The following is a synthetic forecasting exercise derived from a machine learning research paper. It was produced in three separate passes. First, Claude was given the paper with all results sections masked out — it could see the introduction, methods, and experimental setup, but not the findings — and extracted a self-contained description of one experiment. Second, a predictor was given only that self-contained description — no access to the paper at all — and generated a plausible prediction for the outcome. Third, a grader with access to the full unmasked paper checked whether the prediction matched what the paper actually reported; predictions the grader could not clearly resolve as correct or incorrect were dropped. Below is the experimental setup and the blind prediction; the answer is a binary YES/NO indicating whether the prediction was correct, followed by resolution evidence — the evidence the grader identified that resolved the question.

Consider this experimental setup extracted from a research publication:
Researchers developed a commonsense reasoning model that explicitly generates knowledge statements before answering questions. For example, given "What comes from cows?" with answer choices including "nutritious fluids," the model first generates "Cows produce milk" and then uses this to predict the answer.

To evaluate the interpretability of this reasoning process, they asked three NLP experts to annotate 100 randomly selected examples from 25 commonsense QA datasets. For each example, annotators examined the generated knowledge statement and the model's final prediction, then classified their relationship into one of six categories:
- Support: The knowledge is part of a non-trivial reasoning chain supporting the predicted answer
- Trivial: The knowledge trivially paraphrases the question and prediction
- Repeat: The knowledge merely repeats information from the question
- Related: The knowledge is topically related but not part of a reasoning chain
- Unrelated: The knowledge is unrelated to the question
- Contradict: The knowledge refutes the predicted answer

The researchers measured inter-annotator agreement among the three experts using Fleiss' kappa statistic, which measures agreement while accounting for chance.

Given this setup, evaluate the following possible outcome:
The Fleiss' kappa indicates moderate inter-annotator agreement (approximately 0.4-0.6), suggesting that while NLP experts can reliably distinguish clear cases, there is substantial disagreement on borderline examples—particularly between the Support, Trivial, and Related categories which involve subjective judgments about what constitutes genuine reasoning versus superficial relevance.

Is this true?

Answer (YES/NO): YES